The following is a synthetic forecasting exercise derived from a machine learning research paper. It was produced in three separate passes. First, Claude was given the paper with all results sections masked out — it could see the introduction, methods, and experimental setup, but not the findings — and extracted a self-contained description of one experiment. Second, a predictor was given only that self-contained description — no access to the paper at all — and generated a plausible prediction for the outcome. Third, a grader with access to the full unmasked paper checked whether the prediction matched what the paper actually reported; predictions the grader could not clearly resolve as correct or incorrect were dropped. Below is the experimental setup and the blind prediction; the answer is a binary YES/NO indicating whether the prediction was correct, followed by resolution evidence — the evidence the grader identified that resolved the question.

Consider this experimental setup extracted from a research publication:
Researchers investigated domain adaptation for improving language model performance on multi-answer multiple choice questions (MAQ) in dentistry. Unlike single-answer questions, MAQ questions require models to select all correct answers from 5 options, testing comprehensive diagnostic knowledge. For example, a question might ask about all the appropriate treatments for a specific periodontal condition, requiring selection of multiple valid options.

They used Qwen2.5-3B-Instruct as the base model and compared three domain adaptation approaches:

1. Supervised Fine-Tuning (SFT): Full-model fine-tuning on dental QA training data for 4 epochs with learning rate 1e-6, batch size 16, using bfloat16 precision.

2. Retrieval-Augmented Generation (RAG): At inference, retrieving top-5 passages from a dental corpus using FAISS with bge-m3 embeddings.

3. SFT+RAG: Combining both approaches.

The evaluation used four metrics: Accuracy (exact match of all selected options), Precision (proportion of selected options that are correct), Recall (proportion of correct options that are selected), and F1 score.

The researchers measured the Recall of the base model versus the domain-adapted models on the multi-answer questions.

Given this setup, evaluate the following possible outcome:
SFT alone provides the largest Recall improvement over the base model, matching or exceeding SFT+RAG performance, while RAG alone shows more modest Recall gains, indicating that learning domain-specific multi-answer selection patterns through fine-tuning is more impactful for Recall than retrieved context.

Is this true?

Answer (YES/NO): NO